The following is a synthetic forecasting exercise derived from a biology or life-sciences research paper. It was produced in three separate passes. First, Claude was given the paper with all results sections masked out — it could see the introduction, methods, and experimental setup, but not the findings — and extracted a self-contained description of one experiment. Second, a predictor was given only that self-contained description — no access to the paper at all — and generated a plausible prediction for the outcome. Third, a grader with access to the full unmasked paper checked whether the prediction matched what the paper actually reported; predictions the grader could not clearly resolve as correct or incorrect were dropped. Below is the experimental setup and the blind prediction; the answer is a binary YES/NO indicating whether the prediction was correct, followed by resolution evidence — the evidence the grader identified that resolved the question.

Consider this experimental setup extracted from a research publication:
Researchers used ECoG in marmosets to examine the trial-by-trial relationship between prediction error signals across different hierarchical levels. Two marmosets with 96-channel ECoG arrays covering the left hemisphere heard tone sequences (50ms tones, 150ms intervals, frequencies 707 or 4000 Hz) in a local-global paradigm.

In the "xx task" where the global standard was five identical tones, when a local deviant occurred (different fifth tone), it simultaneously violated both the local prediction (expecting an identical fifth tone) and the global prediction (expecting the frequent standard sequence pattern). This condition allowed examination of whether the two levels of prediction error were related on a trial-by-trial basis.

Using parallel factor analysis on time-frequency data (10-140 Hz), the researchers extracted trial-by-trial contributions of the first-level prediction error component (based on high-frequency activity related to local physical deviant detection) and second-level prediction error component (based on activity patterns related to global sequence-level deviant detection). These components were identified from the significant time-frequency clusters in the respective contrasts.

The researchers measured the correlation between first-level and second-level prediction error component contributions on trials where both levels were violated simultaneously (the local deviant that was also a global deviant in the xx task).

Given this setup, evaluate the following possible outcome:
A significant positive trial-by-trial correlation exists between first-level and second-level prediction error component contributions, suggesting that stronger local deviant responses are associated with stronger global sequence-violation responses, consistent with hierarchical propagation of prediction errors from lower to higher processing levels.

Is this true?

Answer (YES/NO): YES